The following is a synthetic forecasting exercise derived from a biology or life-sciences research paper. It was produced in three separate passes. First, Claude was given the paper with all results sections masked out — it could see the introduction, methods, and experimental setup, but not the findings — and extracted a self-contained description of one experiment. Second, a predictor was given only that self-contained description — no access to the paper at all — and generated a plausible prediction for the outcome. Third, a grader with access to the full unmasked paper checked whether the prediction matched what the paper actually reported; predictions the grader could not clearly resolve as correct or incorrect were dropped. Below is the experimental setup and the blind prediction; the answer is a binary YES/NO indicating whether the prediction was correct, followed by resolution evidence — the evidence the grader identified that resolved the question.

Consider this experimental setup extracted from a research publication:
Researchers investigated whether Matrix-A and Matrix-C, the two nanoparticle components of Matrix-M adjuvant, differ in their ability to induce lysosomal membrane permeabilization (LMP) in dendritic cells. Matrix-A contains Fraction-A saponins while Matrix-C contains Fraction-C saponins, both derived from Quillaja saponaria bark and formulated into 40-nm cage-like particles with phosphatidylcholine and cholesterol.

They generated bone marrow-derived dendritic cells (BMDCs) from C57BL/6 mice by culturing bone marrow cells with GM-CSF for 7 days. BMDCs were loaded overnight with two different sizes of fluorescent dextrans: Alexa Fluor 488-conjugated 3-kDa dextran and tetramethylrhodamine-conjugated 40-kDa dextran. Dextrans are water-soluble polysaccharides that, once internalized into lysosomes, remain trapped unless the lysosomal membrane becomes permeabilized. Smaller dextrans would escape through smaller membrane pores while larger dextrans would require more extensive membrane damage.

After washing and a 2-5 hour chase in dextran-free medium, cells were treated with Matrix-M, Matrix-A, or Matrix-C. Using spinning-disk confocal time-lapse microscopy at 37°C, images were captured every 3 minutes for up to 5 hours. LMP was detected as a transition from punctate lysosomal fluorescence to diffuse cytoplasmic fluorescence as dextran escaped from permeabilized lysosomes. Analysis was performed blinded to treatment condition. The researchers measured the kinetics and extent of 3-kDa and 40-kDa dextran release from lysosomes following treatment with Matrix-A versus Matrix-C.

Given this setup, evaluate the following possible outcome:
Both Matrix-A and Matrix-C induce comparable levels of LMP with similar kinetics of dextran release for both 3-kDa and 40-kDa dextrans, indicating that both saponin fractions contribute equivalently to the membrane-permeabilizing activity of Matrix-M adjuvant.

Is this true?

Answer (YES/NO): NO